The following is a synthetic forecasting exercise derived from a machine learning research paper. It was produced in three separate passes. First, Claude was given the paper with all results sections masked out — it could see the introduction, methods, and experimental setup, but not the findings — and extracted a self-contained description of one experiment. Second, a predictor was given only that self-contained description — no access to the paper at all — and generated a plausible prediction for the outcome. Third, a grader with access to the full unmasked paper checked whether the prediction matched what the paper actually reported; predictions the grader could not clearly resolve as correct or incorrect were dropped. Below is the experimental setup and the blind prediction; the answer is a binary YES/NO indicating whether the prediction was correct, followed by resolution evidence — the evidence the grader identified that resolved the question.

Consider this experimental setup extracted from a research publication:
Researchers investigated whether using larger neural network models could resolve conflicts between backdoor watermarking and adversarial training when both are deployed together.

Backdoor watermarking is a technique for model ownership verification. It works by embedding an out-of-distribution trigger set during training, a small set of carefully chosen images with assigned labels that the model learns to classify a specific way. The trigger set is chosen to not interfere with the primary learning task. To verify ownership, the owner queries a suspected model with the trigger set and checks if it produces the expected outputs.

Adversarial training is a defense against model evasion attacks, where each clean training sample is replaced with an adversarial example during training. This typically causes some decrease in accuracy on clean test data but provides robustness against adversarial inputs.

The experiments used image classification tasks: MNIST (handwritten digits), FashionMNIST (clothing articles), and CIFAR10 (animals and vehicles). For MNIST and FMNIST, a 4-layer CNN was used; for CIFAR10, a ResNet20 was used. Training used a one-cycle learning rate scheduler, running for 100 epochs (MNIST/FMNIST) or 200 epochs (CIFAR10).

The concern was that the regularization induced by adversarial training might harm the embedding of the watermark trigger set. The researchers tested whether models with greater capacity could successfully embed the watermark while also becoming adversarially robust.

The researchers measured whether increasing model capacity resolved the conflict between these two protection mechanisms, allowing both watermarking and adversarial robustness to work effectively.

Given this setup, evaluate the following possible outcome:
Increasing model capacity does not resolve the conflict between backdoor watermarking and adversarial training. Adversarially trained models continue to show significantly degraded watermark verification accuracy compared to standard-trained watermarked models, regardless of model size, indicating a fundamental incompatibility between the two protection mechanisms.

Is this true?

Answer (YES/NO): NO